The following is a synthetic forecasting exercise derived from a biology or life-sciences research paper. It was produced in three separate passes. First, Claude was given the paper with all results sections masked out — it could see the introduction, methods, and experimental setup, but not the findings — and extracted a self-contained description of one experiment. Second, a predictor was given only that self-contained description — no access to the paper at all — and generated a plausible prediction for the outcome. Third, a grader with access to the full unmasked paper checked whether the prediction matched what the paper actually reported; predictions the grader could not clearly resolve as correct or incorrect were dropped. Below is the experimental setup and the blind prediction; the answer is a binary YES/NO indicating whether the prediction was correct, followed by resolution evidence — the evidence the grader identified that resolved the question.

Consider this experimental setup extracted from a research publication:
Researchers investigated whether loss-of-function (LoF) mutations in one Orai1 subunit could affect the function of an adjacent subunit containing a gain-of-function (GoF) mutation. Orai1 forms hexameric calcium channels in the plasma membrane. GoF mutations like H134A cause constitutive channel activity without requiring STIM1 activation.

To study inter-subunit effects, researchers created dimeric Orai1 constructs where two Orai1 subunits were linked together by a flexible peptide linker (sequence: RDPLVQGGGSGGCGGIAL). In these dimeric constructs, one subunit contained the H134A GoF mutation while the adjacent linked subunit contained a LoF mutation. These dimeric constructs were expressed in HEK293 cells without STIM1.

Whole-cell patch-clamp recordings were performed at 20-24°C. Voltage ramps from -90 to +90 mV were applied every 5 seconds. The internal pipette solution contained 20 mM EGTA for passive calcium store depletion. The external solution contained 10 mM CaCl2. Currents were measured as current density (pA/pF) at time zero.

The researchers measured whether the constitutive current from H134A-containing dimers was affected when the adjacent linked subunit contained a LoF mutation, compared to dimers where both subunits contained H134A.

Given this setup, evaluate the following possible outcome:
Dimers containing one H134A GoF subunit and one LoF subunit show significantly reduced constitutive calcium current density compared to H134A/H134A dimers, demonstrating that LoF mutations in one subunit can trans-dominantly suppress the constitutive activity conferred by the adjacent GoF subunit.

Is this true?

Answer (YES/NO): YES